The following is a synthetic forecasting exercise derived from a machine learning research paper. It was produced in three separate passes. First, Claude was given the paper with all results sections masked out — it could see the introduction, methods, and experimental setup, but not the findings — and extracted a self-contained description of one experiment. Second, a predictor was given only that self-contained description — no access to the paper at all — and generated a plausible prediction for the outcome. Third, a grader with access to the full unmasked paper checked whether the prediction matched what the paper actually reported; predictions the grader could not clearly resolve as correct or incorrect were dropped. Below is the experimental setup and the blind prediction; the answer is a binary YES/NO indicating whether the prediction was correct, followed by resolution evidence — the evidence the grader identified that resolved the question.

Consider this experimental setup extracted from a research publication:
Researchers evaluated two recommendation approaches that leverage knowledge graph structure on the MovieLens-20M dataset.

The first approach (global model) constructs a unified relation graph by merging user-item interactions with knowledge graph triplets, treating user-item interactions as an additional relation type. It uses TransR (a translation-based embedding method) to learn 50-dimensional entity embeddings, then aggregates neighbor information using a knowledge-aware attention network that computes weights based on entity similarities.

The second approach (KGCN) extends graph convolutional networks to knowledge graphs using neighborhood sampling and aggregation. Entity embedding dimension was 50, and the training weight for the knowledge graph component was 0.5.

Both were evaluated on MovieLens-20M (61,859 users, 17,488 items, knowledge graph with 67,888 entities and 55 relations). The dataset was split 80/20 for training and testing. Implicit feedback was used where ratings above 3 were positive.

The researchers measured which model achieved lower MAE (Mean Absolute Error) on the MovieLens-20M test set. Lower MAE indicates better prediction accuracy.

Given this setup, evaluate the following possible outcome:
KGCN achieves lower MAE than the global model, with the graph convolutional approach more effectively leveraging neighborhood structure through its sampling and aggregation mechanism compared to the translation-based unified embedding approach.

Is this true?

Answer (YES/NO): YES